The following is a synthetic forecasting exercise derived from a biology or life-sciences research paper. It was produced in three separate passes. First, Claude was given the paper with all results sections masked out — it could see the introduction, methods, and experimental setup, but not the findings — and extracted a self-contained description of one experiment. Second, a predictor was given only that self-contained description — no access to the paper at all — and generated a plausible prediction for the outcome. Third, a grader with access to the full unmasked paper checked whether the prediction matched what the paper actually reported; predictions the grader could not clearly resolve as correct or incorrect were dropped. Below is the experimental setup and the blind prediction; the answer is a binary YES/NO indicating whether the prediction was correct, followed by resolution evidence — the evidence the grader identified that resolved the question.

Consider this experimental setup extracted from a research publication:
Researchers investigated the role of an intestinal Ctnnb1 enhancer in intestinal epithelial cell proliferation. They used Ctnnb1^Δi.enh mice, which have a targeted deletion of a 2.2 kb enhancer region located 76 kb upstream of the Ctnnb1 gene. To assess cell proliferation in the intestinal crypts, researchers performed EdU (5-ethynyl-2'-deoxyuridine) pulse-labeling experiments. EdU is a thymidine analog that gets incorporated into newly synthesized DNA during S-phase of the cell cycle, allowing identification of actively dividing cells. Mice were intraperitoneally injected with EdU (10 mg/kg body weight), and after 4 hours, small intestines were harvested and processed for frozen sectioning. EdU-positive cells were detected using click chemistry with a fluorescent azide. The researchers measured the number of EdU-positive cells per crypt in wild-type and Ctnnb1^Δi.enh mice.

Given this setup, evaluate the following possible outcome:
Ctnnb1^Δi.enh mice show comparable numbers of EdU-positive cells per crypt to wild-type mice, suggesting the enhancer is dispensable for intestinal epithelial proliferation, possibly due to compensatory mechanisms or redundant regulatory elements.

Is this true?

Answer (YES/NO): NO